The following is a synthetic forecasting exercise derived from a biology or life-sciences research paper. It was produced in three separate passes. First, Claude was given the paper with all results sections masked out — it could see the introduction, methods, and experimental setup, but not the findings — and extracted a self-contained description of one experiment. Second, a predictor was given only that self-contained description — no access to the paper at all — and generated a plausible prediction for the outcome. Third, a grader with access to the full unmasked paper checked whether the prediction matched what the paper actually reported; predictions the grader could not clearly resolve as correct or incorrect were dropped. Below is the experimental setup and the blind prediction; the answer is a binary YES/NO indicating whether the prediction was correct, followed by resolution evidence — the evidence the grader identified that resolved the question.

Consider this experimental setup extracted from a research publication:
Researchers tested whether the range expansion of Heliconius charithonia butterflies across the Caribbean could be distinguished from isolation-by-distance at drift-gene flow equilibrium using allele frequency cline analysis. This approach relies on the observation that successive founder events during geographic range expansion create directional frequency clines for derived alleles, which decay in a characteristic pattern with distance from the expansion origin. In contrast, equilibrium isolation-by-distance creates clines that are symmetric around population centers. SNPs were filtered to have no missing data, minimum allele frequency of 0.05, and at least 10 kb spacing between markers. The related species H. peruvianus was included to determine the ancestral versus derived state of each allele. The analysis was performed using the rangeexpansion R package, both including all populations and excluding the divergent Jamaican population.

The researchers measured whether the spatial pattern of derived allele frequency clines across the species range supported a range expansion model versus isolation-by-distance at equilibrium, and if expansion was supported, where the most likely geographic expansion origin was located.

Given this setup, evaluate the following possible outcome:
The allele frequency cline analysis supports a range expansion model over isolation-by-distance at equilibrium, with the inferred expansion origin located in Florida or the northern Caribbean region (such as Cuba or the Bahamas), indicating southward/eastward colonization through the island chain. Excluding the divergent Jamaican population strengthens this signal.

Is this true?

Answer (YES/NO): NO